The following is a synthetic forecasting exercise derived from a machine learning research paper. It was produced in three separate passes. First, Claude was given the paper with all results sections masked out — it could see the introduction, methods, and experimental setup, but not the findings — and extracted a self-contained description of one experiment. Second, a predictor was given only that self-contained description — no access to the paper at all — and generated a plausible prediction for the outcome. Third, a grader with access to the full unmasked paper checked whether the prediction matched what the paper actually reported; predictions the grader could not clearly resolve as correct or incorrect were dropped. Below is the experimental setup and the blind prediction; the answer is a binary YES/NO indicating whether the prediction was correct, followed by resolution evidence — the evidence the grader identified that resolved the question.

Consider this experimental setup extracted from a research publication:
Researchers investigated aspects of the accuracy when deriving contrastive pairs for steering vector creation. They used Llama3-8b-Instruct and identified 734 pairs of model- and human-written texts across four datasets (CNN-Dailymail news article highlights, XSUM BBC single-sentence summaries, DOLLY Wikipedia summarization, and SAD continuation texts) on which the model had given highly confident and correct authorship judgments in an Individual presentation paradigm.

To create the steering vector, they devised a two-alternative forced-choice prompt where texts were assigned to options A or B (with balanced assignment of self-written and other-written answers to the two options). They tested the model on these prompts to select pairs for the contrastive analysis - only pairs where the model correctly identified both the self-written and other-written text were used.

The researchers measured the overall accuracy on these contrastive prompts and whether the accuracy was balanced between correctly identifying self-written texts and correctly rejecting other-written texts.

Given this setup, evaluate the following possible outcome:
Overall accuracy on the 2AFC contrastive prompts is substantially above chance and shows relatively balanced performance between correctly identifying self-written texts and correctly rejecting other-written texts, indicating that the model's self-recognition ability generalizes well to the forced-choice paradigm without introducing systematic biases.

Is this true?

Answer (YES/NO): YES